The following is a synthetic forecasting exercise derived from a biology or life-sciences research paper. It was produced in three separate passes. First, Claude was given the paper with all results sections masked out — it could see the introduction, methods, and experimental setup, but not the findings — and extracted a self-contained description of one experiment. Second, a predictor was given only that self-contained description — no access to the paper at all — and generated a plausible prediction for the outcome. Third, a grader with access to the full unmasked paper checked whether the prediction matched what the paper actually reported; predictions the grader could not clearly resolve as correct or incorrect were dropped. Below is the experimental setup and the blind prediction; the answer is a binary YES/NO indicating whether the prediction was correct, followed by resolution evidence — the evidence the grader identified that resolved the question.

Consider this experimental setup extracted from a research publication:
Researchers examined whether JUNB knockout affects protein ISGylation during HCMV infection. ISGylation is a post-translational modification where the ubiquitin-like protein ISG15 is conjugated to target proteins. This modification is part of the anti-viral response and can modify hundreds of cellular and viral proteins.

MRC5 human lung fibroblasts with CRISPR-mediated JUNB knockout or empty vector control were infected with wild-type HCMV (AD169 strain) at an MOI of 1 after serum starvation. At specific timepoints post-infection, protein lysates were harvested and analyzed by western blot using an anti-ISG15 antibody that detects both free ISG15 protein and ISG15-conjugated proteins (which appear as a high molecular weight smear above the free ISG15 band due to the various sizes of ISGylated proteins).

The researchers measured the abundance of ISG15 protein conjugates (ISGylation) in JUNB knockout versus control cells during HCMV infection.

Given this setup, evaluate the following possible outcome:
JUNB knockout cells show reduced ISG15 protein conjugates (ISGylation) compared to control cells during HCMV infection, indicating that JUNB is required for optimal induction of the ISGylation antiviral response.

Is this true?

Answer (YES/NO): YES